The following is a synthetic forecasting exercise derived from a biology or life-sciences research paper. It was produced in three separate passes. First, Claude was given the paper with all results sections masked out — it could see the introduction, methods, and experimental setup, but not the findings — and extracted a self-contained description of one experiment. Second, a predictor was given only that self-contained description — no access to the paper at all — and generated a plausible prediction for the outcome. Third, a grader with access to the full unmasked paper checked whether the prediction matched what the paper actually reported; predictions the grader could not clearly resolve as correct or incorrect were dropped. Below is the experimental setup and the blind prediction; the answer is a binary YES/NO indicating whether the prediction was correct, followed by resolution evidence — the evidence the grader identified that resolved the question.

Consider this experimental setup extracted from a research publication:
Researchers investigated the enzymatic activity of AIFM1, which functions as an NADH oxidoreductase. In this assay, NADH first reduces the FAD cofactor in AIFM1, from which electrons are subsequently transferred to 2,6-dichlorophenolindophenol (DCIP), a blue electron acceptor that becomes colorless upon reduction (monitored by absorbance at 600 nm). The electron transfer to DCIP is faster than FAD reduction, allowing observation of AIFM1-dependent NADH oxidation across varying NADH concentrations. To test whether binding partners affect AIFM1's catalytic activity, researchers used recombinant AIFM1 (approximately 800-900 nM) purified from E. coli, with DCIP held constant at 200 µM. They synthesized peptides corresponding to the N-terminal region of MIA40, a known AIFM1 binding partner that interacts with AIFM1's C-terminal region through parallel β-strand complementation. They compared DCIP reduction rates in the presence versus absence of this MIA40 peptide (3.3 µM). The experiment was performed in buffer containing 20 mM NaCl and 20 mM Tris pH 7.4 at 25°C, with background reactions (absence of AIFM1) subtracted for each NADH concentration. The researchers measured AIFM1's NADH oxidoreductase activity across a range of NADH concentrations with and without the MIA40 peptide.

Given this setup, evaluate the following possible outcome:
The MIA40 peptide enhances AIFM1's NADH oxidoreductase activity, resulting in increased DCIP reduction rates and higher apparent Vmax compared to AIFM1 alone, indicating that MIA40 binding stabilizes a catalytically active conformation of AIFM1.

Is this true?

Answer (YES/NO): YES